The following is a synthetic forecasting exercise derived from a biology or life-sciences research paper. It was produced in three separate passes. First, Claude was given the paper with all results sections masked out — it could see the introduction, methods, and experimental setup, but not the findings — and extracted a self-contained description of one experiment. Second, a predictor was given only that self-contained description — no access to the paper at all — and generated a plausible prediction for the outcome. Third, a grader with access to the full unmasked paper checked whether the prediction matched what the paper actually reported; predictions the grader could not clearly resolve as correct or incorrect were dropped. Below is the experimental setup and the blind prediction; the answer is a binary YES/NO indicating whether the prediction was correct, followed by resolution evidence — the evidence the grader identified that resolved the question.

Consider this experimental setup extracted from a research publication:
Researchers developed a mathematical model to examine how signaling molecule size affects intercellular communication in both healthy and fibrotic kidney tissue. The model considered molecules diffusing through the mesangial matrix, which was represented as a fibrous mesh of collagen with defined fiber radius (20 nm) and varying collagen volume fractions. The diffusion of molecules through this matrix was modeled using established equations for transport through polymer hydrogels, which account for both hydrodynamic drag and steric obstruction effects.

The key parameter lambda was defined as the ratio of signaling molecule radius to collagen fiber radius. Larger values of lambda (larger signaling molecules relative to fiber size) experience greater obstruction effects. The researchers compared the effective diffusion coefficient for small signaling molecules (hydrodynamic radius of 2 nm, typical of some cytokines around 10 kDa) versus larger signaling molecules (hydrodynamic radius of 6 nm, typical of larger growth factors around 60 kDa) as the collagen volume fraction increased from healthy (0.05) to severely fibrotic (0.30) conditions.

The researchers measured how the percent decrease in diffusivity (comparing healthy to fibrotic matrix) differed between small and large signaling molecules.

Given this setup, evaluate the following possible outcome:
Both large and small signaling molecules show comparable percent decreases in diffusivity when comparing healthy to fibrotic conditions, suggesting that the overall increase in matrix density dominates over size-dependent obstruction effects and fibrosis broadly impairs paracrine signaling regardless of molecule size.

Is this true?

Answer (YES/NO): NO